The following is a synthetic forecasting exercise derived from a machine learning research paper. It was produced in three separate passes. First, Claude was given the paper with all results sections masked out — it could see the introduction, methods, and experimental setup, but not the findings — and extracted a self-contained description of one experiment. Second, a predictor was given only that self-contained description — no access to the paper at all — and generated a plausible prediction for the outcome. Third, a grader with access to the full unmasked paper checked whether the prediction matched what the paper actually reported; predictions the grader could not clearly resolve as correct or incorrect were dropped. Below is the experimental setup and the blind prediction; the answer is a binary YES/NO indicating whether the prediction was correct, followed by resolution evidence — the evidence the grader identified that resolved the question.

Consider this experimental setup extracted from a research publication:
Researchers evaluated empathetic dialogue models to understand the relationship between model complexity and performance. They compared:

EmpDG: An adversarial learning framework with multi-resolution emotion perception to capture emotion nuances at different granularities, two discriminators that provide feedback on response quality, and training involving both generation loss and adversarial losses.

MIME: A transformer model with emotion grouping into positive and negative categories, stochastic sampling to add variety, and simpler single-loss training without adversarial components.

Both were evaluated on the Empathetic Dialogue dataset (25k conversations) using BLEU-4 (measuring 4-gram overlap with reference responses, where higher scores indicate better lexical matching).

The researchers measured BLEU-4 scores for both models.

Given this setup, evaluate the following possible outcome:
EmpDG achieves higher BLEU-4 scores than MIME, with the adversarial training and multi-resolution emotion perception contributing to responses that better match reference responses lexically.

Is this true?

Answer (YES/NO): NO